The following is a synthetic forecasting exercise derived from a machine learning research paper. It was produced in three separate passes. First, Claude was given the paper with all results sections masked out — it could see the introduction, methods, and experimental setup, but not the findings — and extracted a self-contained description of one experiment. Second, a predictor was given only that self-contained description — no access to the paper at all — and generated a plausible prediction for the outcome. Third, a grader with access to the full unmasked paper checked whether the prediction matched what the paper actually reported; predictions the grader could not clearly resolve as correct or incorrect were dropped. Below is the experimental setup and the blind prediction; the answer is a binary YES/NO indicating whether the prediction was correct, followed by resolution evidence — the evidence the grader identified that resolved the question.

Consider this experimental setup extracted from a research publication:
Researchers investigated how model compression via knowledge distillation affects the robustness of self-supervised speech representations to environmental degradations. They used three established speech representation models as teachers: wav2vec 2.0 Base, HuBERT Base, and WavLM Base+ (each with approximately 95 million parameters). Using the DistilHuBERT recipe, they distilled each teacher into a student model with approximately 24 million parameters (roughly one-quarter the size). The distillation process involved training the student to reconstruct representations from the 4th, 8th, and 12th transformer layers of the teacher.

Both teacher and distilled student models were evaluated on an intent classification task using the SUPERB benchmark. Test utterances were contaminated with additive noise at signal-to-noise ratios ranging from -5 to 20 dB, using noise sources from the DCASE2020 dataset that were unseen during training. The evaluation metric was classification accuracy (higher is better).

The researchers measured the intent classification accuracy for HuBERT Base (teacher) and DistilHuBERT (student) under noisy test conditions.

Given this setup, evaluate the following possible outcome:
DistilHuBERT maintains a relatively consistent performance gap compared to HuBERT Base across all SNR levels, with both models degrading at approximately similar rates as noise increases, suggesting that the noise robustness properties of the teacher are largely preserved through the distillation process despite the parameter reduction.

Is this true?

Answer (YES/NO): NO